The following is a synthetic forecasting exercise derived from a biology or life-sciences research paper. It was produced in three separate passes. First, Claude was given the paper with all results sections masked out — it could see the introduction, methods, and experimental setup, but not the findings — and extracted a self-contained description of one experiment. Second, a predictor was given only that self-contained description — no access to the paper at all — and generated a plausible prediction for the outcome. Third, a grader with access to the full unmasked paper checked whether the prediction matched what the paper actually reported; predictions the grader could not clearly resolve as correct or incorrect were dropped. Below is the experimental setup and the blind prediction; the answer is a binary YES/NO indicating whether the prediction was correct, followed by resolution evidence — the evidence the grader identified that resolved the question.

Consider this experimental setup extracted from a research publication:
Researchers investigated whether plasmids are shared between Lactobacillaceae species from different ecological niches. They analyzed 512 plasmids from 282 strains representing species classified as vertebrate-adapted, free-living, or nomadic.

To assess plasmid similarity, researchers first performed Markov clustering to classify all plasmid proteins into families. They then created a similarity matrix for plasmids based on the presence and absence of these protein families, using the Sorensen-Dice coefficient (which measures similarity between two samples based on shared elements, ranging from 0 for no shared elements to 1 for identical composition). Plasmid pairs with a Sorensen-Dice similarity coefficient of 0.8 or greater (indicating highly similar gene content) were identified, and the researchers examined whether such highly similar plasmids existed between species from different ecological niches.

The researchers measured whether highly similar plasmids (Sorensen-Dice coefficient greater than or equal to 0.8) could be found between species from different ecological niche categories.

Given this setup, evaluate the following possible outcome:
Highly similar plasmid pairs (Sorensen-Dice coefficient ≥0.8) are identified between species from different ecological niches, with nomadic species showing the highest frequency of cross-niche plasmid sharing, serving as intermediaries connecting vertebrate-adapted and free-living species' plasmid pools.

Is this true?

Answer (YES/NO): NO